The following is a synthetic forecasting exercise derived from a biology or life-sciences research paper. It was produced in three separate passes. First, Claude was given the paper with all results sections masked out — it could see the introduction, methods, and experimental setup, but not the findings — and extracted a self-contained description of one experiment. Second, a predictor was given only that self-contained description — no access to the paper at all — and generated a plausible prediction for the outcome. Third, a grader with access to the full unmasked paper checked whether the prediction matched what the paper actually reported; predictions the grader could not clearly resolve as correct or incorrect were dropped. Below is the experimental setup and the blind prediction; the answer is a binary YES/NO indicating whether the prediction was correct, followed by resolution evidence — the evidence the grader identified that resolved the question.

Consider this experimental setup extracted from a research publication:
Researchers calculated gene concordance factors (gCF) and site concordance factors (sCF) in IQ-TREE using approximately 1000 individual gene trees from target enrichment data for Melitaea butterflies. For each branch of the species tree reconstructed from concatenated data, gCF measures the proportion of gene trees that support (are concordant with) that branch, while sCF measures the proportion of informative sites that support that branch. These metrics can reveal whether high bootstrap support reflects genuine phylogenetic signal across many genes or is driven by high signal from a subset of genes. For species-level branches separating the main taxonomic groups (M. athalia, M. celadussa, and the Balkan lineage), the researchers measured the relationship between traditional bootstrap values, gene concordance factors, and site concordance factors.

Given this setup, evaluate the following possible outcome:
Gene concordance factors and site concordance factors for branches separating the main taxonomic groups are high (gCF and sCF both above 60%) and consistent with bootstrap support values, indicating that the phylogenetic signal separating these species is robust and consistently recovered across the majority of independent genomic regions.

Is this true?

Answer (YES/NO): NO